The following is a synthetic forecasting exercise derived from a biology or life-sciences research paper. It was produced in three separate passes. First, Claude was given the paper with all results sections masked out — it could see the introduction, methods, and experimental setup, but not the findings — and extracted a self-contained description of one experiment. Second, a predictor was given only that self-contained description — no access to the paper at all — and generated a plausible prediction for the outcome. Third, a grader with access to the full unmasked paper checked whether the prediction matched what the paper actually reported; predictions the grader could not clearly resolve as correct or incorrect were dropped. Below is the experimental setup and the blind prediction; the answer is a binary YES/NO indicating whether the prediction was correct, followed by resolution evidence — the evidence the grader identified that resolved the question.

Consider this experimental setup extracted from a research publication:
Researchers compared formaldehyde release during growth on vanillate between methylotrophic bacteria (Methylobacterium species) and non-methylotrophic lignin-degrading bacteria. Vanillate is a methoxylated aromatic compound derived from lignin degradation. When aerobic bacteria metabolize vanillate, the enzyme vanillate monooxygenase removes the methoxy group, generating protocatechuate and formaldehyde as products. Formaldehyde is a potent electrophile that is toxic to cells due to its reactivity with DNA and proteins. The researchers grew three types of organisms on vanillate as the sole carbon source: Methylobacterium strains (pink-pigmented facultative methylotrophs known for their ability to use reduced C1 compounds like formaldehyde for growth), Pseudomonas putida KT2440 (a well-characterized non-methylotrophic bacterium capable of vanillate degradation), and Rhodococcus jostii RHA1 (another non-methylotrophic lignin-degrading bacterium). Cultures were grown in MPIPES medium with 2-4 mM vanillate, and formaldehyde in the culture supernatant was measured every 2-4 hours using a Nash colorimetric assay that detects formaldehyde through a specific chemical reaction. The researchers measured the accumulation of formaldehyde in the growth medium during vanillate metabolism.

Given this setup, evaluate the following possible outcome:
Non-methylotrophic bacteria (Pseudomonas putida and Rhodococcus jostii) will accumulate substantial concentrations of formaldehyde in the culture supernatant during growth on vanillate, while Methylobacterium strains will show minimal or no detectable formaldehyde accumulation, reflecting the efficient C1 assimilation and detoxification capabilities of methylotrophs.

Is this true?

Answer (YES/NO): YES